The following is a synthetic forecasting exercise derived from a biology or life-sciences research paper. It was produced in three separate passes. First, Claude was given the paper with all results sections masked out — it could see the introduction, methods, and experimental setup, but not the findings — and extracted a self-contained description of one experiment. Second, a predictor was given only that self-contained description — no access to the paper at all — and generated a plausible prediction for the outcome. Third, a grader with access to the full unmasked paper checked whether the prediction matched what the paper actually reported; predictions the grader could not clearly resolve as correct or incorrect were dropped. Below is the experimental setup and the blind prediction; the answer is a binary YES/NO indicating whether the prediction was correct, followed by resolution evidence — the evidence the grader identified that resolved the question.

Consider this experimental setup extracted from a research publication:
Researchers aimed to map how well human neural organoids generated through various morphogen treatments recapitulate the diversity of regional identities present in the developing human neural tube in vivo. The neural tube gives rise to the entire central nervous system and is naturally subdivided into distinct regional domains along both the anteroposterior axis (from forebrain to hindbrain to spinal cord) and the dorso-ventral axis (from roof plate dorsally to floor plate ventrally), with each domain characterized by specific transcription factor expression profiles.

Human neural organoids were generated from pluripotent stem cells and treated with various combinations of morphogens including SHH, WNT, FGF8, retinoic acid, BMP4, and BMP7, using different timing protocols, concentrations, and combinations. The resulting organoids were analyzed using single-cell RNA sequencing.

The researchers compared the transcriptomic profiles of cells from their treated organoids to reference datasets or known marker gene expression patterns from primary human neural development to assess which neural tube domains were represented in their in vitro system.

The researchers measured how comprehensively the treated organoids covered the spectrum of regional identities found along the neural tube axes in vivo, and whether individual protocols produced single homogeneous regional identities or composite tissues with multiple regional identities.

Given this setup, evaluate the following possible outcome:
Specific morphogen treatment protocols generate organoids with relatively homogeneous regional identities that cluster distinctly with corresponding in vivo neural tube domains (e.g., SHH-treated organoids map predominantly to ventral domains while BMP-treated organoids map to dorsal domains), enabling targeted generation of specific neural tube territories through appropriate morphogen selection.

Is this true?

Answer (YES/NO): NO